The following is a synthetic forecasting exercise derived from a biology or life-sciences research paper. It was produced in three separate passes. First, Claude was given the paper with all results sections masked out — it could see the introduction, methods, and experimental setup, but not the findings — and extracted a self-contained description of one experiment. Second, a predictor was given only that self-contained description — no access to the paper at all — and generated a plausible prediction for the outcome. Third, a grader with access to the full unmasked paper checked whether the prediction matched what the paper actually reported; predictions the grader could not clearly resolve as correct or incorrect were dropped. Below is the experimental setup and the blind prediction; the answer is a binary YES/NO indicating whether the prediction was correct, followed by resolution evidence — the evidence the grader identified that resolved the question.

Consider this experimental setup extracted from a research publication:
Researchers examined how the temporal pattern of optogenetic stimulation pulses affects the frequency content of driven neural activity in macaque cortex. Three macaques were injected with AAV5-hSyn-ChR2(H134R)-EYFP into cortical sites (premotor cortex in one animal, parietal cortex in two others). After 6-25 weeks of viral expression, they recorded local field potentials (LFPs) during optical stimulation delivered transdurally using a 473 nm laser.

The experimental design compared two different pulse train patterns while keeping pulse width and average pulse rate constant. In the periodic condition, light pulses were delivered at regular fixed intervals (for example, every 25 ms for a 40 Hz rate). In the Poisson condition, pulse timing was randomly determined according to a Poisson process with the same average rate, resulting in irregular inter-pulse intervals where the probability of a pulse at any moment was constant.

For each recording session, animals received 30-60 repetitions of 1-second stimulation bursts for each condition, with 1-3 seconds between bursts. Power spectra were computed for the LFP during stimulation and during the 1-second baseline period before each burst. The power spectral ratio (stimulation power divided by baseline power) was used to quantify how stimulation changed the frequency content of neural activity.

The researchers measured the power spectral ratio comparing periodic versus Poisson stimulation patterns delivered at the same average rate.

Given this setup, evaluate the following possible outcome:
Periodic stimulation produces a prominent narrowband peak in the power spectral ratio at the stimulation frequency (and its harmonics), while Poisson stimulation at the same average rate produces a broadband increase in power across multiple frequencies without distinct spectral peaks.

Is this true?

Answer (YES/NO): NO